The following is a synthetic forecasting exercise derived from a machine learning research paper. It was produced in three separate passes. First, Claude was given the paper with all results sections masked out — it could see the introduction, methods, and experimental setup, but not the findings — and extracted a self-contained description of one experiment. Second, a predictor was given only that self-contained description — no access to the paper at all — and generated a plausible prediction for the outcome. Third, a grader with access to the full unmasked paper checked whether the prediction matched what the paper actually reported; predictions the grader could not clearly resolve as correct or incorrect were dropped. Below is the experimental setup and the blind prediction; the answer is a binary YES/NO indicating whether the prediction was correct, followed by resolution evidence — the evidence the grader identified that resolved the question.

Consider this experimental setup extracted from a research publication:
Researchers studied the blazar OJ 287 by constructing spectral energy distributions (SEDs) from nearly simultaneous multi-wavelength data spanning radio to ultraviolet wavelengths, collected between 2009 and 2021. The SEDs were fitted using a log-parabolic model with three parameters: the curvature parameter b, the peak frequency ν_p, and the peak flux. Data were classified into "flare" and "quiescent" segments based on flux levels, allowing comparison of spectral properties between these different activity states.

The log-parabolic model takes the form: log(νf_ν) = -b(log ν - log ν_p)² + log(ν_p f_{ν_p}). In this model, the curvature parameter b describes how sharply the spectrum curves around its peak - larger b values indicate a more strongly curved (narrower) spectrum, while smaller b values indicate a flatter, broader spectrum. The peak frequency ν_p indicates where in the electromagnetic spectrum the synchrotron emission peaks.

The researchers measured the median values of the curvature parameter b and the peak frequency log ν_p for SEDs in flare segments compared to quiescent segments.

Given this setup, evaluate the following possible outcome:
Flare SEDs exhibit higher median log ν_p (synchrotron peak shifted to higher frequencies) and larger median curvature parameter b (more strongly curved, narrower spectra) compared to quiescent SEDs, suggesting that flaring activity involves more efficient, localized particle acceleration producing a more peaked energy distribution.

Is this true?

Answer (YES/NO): NO